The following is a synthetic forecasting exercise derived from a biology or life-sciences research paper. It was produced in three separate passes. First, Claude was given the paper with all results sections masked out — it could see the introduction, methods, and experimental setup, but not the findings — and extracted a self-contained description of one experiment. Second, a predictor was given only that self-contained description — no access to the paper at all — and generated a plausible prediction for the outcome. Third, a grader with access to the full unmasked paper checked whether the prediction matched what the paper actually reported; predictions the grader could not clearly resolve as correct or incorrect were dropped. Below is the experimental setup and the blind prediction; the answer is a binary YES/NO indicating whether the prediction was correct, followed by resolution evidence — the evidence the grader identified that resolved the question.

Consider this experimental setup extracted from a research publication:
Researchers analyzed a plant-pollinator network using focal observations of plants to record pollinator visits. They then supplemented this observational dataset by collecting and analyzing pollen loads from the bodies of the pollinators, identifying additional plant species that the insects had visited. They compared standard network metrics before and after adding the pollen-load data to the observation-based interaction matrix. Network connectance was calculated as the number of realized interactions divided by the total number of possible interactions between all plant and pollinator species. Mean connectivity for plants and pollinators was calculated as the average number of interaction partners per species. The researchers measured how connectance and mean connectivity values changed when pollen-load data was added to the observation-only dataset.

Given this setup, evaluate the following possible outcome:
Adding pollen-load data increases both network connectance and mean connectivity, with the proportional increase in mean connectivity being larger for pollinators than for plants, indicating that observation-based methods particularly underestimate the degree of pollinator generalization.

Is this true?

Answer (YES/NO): NO